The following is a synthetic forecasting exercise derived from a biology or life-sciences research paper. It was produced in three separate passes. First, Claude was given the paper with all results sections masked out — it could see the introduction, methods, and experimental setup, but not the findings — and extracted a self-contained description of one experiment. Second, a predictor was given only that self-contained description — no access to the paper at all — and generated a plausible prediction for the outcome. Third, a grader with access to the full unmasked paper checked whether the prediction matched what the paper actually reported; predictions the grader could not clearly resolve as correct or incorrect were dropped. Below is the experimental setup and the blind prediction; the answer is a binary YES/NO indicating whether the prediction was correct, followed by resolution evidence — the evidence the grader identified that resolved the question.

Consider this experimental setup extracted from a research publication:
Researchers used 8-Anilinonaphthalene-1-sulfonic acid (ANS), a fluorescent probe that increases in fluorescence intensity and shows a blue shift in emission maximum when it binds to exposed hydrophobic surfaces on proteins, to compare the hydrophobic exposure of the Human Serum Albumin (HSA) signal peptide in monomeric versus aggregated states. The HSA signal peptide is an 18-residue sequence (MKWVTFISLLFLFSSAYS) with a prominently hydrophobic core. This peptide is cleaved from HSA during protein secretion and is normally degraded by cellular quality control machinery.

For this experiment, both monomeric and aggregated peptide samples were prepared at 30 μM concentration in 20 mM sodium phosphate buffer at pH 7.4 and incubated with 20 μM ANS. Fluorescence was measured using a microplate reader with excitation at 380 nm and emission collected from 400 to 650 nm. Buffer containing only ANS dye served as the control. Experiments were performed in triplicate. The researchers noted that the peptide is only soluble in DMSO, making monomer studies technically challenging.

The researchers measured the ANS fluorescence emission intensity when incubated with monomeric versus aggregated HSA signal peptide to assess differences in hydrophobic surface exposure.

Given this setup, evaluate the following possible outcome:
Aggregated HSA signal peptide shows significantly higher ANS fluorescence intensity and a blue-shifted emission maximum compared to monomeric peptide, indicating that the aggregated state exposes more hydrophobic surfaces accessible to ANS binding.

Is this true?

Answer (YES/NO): YES